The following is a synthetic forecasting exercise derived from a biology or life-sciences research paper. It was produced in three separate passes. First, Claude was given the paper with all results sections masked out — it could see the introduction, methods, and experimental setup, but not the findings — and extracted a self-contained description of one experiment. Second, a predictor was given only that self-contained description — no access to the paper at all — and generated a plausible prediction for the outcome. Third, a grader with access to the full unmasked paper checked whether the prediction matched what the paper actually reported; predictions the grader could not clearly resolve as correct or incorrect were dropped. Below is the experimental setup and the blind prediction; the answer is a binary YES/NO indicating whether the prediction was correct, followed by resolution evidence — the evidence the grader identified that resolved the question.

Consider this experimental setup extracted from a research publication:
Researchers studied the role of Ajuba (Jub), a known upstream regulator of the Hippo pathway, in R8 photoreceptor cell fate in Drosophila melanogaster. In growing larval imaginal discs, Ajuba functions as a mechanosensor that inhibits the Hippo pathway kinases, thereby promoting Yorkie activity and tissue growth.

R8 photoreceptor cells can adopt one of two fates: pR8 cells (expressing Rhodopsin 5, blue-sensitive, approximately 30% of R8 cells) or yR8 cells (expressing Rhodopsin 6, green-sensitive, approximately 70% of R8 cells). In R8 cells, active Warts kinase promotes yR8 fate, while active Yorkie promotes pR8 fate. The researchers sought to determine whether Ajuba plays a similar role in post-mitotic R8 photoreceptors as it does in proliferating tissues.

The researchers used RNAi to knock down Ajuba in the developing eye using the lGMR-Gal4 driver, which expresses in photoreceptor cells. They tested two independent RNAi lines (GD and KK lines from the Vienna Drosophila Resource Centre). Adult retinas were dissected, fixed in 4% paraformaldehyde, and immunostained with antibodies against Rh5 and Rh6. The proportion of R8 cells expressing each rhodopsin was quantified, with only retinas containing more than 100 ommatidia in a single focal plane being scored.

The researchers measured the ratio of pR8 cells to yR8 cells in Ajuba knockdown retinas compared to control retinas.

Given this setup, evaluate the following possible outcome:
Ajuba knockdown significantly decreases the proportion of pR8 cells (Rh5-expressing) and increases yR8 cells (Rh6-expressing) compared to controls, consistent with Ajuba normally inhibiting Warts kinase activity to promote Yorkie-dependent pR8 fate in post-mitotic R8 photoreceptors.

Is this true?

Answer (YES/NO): NO